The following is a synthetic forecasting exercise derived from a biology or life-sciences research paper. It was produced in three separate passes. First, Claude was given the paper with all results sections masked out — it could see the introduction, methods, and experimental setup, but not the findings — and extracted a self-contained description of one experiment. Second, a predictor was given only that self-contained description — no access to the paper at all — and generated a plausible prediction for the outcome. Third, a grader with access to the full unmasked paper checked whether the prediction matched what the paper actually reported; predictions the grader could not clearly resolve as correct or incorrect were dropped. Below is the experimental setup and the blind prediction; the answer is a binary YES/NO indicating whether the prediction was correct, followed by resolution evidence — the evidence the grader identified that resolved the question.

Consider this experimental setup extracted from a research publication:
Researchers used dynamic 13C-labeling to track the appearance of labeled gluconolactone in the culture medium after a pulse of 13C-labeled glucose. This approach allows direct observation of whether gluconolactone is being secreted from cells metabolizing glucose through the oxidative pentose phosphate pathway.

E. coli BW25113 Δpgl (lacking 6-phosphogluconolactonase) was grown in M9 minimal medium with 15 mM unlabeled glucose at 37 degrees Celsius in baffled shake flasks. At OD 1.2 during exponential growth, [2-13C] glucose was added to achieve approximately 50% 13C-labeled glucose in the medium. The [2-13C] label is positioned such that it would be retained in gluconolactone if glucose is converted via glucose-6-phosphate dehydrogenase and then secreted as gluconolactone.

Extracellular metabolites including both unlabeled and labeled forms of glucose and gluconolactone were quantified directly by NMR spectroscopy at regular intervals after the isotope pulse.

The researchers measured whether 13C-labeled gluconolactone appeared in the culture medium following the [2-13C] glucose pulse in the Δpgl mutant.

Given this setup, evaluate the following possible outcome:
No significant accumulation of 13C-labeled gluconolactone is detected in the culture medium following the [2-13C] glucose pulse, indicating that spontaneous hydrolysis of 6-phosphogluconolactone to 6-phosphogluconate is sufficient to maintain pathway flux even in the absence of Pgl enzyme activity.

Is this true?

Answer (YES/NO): NO